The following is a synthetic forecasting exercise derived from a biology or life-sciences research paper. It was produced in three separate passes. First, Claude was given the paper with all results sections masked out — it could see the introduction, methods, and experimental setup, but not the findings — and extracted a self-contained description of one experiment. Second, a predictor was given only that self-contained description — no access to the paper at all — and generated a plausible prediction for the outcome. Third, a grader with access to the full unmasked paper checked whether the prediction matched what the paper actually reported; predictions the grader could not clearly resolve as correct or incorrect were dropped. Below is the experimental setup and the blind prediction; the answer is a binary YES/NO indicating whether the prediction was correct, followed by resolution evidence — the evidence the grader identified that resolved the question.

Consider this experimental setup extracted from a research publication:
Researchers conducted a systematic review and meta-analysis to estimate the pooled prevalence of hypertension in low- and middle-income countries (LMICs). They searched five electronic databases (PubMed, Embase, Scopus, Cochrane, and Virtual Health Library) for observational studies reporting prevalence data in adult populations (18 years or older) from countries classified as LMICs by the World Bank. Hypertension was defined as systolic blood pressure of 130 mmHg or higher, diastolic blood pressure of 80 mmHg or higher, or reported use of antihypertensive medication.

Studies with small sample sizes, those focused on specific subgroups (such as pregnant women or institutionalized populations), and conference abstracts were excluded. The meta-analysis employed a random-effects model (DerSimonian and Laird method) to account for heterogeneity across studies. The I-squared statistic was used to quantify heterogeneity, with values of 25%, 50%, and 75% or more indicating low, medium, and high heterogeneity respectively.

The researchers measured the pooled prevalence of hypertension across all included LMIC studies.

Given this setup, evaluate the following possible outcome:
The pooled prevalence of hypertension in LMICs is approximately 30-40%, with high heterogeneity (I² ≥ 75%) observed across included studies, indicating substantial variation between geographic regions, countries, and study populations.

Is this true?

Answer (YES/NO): NO